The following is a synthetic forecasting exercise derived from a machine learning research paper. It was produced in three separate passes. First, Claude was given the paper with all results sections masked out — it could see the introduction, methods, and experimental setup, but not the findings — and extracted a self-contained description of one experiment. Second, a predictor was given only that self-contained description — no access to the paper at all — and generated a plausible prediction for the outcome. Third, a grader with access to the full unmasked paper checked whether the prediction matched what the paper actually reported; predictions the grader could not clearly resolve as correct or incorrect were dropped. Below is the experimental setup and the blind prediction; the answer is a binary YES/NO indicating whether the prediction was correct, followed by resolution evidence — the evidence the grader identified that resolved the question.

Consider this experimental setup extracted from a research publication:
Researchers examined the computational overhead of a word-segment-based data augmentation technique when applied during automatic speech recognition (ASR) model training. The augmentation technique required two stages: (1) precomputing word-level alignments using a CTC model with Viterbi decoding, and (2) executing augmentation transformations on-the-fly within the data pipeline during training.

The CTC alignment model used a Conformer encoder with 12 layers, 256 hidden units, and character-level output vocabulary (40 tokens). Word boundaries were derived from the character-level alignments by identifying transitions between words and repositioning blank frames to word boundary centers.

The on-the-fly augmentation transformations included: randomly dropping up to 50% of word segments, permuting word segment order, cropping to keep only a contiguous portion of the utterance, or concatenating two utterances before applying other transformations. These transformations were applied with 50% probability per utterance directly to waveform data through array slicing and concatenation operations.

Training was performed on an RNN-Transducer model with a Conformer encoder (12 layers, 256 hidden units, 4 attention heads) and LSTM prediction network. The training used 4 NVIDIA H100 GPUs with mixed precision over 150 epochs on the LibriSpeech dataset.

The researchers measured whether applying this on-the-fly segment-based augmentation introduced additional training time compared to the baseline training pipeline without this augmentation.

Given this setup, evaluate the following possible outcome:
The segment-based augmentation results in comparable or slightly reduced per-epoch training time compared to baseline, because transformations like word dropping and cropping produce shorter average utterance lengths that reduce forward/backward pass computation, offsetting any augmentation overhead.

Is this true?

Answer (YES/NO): YES